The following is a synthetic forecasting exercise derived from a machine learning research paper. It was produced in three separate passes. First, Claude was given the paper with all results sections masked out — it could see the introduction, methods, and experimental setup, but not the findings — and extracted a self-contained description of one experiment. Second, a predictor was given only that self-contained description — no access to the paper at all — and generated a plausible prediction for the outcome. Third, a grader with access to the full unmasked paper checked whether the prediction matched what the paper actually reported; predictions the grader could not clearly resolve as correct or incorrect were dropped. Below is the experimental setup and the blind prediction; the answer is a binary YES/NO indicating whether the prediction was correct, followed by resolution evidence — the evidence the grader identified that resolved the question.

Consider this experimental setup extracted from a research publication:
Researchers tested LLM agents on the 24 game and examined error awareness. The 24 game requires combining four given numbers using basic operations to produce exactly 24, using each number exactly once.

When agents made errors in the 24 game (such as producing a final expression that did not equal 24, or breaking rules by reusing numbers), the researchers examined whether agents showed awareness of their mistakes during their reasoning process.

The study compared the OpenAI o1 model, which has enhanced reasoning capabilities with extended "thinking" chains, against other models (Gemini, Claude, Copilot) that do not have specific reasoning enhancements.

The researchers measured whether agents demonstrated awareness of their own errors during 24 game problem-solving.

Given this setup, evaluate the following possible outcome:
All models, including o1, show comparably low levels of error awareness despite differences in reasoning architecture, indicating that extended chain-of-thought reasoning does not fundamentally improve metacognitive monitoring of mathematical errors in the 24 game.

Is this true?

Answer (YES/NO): NO